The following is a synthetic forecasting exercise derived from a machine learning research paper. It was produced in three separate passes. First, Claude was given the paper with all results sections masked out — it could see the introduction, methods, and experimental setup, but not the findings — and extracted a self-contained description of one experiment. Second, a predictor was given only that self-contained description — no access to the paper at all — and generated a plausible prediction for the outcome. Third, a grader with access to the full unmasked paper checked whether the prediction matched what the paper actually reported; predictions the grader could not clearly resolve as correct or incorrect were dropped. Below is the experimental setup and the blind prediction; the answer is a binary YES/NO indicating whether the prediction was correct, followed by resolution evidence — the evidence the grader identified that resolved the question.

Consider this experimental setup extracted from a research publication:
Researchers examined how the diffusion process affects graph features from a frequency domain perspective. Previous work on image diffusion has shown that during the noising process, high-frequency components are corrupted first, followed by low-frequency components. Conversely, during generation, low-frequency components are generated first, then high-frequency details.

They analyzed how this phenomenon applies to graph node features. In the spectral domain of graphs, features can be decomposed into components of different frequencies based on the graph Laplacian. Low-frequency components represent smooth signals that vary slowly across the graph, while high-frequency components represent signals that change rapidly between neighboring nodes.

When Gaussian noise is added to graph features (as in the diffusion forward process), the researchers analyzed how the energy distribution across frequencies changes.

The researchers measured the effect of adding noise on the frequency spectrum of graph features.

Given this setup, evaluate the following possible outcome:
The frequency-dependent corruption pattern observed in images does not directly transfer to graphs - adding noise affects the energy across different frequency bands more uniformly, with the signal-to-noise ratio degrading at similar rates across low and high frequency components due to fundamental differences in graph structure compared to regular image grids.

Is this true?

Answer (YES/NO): NO